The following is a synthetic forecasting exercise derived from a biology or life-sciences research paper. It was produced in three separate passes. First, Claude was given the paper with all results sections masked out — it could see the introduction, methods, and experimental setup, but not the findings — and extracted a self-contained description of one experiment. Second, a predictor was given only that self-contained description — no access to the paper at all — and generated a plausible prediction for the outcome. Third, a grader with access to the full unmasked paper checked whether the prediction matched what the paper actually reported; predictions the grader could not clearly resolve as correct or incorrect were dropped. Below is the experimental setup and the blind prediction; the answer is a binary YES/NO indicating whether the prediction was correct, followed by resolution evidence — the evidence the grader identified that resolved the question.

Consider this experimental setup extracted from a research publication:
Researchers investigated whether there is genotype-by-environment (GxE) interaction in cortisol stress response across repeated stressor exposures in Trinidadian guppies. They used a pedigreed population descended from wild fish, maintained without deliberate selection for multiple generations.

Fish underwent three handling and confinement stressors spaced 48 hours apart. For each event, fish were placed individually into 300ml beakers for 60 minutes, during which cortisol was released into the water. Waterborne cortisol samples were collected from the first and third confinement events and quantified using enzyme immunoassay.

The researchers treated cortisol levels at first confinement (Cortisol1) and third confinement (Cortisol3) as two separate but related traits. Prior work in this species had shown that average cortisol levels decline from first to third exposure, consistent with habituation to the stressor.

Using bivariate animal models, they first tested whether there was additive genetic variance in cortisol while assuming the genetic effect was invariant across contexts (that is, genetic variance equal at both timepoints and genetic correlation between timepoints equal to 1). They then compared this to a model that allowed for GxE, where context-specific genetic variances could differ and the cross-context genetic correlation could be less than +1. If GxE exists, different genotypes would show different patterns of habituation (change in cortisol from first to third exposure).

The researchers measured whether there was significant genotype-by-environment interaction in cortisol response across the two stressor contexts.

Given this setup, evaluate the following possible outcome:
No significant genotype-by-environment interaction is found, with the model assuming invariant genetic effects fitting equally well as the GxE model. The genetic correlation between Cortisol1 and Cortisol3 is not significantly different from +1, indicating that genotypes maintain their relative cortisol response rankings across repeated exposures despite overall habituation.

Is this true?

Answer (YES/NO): NO